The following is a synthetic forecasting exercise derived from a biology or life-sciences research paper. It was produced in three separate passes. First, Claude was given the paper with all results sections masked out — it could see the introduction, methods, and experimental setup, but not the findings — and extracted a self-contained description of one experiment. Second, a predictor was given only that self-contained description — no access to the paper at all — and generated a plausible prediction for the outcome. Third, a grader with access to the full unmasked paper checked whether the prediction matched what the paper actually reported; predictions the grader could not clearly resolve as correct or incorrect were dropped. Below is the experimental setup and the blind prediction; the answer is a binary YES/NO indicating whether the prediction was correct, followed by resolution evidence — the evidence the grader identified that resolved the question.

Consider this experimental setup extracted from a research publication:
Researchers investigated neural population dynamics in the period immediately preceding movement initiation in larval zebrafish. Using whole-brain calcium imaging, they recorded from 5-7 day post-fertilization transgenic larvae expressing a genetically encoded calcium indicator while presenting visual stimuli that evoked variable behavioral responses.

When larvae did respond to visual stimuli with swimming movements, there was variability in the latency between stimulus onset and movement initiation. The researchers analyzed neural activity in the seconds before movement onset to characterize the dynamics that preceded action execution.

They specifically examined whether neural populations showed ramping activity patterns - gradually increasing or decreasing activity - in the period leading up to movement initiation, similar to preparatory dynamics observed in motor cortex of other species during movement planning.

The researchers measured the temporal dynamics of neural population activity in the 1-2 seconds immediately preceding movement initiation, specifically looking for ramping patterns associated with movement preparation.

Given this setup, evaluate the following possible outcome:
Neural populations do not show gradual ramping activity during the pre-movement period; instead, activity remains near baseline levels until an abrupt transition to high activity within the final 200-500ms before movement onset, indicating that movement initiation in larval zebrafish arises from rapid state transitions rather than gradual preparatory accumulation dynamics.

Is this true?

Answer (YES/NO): NO